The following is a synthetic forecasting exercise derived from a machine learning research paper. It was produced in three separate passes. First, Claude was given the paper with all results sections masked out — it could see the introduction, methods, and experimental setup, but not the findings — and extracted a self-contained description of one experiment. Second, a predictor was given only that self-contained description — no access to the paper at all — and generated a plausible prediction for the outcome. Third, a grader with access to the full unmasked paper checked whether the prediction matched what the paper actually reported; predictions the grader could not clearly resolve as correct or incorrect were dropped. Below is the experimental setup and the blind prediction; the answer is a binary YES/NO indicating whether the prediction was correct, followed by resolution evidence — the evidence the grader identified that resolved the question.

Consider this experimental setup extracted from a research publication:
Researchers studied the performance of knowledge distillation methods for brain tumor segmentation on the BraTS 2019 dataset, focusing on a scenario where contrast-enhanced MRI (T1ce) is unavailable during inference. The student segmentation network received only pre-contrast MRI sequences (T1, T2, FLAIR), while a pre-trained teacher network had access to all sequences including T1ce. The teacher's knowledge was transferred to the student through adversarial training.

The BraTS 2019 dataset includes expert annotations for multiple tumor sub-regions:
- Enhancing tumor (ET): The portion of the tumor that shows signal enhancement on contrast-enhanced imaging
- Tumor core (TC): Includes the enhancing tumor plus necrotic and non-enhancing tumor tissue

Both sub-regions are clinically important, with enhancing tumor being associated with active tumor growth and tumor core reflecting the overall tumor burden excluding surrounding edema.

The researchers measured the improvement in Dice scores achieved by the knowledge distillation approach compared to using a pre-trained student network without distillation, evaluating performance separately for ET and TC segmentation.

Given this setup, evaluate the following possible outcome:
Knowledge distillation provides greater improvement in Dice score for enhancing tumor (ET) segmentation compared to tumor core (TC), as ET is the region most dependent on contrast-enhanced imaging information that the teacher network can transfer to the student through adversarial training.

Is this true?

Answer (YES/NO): YES